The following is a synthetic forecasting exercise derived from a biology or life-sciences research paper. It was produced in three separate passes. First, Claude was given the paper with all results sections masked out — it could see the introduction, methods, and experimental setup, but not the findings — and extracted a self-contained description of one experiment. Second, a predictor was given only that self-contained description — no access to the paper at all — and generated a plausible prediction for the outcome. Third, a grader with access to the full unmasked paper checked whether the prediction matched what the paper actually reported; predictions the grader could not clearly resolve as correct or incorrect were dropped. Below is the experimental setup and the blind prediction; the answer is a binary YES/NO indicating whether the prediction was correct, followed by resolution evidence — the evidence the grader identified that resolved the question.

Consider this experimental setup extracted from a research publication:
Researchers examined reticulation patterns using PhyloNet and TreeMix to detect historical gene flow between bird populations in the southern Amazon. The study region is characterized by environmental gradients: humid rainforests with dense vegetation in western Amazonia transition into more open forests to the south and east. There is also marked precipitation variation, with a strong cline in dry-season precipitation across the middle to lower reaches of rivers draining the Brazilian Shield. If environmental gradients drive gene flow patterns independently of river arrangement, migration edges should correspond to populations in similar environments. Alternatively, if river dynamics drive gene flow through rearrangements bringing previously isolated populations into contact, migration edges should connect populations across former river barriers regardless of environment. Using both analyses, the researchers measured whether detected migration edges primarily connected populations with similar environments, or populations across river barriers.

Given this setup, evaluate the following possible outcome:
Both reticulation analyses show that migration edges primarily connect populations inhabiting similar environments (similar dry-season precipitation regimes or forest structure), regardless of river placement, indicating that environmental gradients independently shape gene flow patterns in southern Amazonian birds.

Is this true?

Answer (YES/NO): NO